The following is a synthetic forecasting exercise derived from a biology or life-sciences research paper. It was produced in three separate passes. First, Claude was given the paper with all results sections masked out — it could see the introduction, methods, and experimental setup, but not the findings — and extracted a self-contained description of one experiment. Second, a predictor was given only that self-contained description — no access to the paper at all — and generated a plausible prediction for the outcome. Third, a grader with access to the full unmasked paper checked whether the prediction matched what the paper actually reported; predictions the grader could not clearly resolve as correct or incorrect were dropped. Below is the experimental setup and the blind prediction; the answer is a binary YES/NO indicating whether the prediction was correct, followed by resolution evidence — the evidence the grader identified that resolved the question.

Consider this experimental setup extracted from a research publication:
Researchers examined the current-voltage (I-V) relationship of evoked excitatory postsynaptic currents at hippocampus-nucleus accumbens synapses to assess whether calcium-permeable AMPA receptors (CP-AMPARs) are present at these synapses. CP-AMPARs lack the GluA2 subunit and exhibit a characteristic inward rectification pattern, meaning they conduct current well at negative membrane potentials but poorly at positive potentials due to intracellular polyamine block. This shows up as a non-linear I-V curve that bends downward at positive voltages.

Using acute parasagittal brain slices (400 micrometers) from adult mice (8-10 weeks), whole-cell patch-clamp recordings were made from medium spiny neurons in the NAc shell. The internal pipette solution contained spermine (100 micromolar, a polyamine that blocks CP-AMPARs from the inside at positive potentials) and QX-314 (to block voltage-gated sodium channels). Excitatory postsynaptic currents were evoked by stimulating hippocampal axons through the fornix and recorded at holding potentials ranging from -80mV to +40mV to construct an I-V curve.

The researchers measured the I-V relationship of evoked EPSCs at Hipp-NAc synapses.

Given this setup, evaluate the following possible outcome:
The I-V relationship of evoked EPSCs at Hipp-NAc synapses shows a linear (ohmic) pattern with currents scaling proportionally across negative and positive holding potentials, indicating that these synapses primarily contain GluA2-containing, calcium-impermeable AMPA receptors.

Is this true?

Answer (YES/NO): YES